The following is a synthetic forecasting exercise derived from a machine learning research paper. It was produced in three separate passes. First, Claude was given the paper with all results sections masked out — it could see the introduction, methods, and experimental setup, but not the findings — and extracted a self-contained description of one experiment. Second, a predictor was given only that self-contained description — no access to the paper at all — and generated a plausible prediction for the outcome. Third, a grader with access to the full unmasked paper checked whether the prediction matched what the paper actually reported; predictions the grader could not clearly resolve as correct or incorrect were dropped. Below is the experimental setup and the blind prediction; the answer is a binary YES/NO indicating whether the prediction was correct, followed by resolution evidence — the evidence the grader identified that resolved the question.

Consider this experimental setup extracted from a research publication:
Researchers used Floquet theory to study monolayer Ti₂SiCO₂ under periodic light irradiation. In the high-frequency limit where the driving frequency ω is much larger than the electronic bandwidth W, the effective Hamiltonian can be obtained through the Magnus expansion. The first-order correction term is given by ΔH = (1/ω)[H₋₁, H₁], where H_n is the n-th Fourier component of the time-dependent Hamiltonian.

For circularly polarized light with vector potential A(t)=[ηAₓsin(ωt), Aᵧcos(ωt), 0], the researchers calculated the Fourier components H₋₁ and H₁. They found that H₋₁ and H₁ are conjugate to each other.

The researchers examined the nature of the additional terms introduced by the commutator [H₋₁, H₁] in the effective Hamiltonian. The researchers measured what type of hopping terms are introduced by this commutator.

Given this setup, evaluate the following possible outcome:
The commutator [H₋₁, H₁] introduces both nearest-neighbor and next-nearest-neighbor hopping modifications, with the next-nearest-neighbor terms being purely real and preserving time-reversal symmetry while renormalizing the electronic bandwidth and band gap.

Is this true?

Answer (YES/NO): NO